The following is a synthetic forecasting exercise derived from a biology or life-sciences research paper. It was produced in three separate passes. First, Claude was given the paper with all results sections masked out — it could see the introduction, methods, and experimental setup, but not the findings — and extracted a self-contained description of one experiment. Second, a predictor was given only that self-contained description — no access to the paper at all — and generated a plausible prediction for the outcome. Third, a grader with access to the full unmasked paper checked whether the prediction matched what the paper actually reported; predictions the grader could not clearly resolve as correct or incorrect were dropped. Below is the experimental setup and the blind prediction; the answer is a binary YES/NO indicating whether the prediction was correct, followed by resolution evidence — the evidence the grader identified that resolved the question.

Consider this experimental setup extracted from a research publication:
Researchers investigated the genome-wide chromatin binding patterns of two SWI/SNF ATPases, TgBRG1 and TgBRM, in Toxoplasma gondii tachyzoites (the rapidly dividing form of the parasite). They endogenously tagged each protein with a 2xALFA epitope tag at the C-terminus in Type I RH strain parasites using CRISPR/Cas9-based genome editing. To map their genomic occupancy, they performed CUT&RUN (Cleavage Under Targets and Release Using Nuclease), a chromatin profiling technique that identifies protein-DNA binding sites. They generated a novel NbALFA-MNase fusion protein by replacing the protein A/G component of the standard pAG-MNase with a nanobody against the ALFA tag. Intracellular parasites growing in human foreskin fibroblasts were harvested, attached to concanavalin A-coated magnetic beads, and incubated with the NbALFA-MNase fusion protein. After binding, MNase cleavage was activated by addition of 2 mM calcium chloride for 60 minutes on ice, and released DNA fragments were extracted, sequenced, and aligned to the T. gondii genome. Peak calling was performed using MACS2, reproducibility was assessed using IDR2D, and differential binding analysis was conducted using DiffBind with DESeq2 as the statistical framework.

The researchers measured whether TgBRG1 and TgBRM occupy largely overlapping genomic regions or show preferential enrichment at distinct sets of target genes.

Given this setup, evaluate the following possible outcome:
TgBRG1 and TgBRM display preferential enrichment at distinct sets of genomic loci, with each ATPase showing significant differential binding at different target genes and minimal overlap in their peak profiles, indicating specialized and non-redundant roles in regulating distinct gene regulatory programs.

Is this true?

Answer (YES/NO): NO